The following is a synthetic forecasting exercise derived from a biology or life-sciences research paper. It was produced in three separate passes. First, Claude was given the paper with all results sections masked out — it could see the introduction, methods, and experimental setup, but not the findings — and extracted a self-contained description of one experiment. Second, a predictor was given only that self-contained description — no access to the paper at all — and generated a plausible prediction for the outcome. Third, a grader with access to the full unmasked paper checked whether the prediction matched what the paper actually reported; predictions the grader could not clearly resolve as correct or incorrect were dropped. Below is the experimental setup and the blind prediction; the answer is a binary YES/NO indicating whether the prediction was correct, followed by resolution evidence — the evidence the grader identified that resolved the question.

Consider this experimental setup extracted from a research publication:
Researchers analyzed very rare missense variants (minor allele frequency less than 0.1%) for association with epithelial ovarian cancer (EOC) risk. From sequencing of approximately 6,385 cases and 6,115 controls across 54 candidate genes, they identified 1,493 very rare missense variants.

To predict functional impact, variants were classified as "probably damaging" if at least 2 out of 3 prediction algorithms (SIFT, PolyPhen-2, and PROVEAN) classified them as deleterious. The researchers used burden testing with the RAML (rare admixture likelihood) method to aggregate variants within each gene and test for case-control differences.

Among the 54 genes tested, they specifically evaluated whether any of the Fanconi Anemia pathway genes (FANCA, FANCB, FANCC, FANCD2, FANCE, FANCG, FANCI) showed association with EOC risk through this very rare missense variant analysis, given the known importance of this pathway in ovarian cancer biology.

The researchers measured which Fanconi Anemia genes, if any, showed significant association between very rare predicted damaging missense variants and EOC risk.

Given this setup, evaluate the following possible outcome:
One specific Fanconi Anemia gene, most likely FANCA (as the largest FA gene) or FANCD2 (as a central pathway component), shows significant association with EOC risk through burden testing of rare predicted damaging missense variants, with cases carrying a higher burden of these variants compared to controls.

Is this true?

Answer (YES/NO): NO